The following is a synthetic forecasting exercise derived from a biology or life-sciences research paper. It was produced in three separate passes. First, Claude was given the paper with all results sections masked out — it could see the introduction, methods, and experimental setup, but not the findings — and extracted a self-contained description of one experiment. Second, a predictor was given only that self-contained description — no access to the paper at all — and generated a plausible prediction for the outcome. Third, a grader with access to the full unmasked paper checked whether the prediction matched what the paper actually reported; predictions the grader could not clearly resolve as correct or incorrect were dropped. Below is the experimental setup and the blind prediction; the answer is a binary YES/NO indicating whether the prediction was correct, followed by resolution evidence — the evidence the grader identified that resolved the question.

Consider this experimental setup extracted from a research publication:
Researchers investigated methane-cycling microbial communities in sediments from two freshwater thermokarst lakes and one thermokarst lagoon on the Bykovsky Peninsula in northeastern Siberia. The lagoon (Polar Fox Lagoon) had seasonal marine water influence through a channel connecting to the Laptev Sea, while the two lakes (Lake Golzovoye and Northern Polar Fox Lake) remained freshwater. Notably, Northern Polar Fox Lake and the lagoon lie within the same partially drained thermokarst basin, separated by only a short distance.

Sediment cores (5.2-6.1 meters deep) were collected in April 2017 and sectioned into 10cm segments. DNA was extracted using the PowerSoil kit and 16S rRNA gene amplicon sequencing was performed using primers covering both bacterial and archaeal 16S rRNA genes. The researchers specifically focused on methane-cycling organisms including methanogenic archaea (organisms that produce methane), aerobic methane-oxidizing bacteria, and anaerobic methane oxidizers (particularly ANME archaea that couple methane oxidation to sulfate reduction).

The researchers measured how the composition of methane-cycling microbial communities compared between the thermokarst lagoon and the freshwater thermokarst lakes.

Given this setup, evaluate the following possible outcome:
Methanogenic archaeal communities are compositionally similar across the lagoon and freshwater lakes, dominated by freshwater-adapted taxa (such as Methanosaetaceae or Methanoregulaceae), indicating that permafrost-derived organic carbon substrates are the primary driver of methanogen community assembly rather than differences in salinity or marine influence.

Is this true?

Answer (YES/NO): NO